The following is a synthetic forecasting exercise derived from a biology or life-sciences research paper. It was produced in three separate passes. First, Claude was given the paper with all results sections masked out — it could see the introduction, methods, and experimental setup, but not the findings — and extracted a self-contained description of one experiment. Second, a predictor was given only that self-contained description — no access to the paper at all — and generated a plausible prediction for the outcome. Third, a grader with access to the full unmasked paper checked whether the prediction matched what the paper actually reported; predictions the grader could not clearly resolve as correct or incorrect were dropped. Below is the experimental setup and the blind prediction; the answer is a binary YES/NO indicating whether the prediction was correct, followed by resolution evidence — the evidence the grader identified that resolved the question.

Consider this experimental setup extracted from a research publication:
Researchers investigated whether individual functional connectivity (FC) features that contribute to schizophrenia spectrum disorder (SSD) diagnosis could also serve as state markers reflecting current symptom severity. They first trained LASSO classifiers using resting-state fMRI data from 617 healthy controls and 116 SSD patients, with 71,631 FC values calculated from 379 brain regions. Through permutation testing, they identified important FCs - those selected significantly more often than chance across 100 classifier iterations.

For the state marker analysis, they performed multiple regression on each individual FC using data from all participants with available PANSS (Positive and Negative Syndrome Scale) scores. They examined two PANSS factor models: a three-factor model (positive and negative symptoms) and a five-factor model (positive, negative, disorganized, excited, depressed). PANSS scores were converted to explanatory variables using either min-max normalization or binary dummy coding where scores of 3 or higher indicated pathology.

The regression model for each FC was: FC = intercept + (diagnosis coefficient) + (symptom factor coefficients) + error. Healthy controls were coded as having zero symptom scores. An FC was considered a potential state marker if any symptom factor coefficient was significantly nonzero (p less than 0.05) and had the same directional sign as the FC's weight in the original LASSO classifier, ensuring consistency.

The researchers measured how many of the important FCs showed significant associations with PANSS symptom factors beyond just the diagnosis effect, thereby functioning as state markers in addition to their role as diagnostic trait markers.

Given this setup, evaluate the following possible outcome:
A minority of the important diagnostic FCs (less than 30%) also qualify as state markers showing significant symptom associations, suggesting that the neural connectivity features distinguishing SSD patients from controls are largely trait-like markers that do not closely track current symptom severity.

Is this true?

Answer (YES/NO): NO